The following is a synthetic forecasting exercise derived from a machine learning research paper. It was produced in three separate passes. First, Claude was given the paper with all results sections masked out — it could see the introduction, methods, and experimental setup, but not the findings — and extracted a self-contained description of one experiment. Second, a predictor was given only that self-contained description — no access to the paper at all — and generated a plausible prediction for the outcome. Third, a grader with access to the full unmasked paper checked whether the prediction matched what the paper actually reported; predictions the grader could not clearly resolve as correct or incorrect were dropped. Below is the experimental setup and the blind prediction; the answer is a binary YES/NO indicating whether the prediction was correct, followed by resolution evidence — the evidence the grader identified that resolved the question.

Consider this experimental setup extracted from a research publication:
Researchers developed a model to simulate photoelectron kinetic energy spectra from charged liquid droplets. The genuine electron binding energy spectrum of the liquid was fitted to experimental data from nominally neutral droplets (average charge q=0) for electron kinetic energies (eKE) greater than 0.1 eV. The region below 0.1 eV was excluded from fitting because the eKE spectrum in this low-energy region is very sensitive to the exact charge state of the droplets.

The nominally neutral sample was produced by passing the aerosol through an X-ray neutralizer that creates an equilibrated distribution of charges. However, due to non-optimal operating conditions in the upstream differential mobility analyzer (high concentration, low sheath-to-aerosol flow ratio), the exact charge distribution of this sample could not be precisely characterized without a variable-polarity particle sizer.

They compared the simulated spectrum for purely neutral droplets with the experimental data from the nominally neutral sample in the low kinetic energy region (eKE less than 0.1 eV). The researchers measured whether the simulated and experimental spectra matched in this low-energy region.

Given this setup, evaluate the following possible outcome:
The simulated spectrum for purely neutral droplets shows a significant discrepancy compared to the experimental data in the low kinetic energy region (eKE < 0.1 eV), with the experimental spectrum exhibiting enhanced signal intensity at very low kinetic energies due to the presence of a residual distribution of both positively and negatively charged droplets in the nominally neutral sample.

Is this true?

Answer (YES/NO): NO